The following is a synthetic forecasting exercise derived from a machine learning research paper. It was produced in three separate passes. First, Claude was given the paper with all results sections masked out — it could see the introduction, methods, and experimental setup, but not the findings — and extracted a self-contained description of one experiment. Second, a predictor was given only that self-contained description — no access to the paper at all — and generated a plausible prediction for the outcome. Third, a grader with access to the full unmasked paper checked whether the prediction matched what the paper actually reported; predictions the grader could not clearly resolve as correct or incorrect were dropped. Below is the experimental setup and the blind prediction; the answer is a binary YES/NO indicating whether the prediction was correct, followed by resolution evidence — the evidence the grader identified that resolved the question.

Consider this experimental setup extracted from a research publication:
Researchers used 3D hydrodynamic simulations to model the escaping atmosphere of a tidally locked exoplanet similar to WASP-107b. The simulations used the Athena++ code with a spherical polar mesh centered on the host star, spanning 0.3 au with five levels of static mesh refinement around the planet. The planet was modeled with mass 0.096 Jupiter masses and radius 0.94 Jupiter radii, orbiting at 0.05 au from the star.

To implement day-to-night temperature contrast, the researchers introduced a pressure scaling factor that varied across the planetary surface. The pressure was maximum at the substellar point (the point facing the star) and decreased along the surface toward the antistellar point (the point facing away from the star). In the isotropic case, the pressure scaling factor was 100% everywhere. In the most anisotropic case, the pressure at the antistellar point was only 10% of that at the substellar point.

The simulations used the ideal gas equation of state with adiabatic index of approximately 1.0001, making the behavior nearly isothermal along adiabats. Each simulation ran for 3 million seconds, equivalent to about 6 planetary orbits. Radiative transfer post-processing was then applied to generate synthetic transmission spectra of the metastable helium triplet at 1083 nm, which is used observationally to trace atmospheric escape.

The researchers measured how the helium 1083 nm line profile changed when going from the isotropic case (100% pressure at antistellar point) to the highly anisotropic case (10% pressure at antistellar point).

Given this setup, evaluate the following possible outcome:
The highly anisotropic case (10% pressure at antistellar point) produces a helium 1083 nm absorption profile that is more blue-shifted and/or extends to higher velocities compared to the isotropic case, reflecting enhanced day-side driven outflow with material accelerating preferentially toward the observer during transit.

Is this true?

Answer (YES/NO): YES